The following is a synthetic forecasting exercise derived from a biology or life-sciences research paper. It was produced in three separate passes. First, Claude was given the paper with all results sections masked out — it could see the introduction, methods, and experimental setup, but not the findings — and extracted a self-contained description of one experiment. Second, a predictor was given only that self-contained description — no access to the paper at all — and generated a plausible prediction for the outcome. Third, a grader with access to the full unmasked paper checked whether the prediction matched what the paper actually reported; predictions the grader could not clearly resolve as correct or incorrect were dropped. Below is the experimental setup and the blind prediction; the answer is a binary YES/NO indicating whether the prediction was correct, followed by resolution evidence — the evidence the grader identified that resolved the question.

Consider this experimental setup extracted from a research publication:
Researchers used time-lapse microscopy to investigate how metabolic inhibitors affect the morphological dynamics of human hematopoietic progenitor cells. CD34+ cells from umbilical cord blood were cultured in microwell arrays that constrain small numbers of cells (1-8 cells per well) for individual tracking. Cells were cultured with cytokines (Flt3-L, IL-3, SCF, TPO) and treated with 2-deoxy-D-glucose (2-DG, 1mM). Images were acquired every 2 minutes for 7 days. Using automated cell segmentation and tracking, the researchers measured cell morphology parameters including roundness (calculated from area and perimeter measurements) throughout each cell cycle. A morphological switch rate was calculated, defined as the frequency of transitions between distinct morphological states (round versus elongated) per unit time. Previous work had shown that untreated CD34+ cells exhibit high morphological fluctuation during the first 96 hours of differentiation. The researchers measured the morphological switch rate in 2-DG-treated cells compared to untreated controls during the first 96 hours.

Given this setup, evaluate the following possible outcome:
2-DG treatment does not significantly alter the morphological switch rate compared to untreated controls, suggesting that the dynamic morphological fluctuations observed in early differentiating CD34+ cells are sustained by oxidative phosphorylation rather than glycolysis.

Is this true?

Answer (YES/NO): YES